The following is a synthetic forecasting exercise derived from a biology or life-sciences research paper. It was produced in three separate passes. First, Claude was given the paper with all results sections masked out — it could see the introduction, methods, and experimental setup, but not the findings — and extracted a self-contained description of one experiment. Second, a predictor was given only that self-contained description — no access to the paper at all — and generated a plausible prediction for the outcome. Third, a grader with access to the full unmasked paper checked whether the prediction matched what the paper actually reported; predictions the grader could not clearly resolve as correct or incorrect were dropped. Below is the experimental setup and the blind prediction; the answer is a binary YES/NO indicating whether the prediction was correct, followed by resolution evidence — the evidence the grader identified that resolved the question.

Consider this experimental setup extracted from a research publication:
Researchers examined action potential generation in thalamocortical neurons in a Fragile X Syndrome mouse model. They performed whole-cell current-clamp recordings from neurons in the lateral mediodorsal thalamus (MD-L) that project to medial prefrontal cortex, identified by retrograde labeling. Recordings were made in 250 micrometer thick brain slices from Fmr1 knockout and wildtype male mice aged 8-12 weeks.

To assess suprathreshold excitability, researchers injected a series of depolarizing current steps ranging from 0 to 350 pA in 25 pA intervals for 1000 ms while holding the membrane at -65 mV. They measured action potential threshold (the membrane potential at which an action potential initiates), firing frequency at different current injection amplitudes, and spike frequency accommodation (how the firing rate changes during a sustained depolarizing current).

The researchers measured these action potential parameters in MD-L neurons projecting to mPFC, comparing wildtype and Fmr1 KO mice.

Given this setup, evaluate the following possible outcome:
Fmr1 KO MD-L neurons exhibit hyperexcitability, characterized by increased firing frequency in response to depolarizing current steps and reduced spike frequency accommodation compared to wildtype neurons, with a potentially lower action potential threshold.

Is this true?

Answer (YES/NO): NO